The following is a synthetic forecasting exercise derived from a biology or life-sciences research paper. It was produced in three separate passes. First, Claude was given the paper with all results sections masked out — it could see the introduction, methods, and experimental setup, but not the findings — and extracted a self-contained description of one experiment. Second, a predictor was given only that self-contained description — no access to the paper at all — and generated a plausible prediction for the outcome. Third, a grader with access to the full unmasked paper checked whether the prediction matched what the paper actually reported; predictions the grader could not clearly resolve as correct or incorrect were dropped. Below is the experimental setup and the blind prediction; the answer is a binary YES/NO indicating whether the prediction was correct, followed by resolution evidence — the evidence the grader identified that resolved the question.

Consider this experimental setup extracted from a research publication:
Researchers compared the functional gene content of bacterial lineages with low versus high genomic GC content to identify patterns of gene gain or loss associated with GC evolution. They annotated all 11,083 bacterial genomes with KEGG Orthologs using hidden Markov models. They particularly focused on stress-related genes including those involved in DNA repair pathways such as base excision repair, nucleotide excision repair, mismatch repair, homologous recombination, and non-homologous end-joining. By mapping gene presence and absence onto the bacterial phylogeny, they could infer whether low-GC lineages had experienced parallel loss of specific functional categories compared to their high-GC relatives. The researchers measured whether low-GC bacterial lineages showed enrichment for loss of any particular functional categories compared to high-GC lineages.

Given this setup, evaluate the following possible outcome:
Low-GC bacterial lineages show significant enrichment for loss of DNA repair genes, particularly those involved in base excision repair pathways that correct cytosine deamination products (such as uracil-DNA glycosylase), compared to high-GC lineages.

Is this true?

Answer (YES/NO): NO